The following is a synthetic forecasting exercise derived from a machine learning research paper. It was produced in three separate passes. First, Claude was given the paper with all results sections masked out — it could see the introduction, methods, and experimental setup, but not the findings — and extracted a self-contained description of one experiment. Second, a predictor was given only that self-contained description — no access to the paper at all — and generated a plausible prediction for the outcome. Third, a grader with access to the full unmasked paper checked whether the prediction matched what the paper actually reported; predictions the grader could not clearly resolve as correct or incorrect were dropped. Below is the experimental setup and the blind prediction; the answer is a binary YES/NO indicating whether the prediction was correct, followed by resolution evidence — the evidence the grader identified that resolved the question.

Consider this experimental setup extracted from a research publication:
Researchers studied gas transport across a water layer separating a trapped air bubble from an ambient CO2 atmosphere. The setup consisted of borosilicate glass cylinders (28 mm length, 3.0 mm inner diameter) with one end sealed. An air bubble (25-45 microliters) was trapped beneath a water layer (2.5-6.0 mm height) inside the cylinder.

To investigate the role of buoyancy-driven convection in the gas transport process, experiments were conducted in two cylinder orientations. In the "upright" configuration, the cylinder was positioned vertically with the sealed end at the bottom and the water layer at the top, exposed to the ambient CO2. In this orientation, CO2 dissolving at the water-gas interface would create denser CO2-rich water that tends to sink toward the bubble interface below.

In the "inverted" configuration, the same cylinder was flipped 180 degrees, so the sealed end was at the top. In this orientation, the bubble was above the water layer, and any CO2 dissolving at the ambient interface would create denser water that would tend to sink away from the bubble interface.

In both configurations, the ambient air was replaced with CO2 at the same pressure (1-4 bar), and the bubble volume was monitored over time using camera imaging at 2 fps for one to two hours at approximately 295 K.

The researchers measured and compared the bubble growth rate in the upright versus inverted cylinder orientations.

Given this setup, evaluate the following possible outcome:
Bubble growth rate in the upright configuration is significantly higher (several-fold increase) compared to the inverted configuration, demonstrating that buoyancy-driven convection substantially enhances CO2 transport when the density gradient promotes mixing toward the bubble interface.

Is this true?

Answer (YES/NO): YES